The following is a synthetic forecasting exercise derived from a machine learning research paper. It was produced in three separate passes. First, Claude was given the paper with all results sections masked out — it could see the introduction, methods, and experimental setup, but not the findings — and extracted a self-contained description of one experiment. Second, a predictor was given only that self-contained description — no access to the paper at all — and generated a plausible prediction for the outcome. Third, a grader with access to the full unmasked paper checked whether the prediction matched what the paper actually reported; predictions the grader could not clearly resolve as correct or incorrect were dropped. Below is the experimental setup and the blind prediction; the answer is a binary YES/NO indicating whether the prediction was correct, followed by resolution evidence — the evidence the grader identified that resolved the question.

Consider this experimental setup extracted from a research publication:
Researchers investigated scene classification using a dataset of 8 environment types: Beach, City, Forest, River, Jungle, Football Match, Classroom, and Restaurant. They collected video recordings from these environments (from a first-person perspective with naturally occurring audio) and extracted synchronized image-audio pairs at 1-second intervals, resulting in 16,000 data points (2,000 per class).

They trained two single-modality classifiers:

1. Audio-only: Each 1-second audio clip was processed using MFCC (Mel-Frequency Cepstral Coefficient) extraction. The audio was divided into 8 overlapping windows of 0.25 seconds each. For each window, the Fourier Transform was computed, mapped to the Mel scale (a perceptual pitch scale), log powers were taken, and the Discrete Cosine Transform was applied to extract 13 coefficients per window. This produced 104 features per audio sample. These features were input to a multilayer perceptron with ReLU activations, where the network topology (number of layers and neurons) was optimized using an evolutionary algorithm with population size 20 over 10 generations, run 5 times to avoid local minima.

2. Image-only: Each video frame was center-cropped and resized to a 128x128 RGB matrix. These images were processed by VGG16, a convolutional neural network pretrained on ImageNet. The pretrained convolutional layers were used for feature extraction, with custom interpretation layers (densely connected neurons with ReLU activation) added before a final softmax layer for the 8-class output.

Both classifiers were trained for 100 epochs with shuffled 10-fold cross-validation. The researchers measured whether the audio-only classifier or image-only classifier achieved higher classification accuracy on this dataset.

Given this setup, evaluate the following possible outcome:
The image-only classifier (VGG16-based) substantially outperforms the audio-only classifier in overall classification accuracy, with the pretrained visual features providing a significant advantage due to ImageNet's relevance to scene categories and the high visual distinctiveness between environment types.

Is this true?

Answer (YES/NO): NO